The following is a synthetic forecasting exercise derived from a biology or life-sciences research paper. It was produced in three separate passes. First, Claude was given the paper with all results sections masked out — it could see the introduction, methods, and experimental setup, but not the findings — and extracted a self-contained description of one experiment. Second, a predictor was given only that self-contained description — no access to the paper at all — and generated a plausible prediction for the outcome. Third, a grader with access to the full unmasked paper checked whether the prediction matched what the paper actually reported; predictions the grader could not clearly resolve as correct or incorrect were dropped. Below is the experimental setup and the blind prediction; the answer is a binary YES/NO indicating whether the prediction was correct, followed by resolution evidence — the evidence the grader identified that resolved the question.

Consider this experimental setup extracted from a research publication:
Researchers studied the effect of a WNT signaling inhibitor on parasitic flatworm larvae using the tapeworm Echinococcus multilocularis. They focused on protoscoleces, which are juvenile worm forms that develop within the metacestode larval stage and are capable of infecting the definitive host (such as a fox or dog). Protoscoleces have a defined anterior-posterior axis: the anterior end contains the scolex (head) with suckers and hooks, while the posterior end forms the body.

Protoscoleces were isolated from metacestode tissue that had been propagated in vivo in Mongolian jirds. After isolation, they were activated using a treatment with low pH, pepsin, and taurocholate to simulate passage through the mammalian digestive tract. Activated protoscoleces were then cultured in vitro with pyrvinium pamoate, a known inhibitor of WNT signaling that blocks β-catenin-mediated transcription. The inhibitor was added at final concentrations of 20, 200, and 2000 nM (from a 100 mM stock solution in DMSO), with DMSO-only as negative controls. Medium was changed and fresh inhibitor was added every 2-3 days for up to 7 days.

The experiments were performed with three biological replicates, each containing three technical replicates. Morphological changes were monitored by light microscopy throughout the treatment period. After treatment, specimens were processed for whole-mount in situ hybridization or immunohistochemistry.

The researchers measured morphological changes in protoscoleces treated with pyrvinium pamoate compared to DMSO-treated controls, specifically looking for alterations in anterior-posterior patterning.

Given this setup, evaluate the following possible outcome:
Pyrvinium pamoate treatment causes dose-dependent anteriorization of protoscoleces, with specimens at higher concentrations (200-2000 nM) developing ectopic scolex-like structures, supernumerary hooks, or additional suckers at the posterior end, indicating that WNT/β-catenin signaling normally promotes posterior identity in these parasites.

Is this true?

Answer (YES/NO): NO